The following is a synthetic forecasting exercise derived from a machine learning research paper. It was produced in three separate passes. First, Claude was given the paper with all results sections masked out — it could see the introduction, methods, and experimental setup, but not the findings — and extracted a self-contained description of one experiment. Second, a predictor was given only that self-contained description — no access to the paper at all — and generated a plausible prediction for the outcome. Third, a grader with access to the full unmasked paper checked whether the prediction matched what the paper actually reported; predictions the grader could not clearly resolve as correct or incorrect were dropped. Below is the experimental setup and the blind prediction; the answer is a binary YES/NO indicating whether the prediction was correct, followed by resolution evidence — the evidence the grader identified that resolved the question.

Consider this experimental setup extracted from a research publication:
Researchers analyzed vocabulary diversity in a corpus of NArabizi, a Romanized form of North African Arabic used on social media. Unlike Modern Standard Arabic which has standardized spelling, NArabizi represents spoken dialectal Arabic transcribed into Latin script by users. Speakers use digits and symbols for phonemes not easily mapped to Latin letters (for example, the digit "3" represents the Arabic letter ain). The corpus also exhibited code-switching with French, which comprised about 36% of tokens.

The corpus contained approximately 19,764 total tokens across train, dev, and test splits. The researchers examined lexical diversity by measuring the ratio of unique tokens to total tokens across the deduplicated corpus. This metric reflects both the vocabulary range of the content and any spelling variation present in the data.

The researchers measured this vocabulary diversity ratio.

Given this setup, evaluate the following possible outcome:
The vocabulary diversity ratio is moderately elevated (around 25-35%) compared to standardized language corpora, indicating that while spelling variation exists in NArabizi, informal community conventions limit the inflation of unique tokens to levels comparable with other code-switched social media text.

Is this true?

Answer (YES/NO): NO